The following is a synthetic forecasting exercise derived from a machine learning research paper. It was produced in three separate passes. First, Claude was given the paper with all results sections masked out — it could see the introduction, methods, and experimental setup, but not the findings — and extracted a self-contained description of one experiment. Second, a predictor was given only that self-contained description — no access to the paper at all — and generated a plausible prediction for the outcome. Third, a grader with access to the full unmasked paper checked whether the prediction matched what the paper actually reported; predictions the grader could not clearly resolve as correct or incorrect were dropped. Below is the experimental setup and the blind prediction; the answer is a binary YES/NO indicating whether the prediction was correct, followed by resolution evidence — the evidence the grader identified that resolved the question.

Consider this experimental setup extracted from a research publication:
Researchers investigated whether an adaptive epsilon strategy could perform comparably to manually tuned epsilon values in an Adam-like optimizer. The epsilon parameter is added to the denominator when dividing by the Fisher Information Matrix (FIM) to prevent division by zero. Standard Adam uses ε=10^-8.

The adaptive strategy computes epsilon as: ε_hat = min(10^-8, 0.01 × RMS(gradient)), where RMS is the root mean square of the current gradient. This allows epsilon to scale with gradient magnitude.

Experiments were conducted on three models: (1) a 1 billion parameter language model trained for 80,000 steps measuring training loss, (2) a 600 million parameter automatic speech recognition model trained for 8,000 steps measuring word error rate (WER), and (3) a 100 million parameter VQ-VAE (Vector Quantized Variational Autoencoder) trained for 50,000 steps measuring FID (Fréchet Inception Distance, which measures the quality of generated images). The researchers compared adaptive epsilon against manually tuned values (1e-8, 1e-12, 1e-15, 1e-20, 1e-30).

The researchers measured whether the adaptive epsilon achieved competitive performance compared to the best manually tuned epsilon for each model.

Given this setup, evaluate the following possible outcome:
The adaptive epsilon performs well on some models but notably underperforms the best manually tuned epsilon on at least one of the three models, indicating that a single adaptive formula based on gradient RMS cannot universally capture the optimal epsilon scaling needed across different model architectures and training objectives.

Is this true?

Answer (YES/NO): NO